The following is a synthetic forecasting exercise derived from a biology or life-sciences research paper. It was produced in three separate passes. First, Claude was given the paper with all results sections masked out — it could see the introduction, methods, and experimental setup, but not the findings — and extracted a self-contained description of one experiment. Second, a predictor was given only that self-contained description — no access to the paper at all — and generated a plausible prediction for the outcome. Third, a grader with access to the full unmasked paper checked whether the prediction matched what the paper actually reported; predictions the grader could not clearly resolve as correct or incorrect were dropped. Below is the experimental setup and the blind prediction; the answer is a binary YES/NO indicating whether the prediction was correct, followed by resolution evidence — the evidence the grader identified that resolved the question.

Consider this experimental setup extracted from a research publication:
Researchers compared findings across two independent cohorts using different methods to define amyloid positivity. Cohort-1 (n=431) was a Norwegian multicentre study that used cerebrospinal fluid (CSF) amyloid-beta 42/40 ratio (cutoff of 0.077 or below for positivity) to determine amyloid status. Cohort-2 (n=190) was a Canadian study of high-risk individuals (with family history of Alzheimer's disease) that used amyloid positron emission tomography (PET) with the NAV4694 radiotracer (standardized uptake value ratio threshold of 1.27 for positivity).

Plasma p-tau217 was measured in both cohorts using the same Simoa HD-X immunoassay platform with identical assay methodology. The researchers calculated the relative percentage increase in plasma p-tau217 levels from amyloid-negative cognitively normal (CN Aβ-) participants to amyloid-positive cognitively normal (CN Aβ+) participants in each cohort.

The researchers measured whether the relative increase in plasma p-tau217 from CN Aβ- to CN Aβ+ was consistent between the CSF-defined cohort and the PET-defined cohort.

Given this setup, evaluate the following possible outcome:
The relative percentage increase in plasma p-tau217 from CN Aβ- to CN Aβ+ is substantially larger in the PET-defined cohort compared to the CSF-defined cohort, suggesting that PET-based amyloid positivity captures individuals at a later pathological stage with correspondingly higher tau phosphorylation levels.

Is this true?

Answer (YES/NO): NO